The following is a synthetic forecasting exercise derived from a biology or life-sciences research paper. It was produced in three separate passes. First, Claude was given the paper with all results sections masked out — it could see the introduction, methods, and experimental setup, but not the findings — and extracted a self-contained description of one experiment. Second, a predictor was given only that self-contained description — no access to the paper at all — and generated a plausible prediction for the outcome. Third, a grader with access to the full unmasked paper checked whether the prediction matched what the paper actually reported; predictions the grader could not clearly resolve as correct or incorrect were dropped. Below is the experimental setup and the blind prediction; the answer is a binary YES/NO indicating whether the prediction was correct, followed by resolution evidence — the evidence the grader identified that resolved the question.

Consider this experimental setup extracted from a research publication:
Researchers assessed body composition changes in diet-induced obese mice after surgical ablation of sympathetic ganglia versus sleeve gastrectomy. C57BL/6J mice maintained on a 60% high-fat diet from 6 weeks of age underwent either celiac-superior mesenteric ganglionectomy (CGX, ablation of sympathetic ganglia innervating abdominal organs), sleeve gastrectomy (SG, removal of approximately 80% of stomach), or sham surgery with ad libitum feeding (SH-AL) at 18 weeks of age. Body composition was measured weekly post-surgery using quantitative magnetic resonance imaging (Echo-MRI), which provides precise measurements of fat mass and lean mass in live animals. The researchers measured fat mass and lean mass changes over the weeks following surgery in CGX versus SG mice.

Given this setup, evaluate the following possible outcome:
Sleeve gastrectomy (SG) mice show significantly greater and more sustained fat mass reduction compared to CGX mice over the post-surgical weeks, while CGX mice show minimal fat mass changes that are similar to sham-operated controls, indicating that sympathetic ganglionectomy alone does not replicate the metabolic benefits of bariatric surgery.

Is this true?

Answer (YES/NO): NO